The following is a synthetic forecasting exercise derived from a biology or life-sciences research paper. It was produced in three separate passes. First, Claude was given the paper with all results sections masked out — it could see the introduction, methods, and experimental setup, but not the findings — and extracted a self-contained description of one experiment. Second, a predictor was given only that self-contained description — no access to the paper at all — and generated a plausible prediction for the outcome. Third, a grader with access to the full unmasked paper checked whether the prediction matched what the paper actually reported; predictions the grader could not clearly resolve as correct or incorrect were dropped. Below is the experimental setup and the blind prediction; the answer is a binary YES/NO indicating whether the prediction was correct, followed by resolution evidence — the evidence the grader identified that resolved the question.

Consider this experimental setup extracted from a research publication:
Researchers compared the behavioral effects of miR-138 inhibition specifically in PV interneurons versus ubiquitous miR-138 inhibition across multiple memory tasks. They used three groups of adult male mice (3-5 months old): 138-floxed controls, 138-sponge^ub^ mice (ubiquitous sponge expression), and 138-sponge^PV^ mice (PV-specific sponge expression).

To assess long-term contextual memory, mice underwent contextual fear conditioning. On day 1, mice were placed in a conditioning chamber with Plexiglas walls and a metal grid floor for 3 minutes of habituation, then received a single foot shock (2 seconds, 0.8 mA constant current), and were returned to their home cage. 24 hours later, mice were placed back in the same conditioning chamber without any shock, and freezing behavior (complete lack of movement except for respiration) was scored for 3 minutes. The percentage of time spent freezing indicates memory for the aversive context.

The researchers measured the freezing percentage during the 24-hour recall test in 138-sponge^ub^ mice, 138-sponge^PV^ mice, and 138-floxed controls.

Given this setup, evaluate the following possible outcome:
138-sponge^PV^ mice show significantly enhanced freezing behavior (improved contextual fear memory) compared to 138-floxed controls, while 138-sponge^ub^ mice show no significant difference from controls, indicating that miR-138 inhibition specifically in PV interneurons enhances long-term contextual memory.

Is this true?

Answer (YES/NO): NO